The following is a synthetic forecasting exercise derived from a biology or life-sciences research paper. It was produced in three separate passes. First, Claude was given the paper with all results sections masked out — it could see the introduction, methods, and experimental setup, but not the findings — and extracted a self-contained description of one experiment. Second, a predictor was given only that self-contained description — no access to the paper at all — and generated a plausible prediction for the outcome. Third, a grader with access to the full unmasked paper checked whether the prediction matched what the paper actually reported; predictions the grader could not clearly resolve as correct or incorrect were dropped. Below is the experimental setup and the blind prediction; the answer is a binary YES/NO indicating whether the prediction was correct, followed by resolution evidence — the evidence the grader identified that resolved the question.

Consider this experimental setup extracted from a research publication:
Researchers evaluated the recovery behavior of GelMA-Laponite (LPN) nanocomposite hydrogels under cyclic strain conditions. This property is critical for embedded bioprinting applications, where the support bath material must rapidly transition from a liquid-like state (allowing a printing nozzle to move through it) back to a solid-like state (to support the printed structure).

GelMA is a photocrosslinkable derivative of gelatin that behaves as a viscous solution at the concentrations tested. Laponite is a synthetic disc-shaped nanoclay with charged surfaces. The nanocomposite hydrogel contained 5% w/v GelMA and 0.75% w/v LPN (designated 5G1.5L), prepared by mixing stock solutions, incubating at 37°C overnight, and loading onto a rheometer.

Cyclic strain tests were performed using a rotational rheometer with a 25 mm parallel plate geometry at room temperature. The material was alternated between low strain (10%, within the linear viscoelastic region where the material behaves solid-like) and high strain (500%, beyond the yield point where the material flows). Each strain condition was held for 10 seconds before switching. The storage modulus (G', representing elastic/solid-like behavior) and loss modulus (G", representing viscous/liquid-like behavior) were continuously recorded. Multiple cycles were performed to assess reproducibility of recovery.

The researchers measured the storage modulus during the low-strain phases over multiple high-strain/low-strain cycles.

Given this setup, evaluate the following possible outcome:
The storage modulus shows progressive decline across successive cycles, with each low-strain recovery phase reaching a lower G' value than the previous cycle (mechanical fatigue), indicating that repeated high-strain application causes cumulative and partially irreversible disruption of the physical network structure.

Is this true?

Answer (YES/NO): NO